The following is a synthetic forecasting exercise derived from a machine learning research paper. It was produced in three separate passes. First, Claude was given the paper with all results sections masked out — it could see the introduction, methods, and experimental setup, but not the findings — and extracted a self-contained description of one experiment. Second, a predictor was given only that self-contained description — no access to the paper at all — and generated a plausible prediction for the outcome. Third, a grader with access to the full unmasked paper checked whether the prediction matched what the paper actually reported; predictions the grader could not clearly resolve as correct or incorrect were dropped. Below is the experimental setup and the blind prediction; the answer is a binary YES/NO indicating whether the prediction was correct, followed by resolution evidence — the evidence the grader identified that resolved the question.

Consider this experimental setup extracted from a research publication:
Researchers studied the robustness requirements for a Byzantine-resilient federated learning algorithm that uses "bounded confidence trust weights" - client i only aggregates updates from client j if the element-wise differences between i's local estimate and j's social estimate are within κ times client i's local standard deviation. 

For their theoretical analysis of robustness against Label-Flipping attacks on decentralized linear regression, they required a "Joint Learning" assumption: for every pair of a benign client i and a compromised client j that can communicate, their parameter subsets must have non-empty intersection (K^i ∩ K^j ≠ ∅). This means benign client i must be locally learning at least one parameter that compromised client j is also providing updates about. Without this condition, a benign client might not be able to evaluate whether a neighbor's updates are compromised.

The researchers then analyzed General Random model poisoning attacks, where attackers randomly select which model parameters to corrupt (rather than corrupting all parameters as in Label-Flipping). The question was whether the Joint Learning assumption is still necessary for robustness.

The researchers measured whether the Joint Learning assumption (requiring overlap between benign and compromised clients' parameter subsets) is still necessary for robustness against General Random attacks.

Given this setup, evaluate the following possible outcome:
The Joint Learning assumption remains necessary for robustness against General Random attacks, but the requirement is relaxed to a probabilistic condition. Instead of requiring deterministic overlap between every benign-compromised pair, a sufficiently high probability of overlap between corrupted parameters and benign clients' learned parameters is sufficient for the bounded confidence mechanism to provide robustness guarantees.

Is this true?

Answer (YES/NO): NO